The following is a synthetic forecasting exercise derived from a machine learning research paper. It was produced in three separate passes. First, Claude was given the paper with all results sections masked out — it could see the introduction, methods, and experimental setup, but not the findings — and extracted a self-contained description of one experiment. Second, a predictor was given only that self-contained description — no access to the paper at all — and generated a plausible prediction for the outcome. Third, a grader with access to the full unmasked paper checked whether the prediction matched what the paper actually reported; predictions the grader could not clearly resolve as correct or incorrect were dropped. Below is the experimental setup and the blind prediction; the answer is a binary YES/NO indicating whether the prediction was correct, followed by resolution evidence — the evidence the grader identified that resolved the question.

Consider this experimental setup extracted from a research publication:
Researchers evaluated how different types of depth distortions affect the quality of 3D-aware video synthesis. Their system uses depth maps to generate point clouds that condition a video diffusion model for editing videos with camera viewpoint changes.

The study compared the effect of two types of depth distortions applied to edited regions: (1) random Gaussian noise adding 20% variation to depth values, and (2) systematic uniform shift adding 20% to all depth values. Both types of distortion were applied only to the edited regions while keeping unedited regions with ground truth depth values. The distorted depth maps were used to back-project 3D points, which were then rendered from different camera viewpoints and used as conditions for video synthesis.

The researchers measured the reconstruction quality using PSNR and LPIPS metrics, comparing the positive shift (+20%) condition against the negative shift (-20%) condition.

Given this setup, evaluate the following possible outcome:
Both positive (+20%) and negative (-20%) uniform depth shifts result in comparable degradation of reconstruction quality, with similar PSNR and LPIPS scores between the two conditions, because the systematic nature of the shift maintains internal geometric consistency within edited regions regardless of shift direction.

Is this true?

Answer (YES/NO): NO